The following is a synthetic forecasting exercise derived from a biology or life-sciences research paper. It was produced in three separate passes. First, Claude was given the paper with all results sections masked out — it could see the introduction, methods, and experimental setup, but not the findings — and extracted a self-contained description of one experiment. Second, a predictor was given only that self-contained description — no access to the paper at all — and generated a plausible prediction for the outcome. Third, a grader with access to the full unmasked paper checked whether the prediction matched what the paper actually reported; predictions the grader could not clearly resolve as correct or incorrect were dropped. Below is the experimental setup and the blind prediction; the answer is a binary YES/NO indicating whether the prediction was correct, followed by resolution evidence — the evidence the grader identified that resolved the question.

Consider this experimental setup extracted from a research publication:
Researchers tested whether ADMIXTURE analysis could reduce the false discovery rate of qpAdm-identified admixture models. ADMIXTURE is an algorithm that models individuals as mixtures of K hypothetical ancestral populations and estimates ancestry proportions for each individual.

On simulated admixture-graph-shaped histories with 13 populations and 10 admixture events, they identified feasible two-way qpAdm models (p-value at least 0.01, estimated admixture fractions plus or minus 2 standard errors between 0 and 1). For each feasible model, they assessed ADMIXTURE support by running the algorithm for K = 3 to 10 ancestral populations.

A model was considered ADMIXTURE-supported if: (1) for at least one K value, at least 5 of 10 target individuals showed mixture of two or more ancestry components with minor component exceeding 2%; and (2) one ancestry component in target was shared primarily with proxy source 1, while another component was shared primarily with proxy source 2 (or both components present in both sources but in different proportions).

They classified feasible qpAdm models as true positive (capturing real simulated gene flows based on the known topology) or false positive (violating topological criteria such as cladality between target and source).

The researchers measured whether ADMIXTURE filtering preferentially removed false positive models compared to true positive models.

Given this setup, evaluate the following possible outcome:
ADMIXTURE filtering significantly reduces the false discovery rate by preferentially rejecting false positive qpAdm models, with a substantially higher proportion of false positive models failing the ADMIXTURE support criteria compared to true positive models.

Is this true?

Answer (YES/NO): NO